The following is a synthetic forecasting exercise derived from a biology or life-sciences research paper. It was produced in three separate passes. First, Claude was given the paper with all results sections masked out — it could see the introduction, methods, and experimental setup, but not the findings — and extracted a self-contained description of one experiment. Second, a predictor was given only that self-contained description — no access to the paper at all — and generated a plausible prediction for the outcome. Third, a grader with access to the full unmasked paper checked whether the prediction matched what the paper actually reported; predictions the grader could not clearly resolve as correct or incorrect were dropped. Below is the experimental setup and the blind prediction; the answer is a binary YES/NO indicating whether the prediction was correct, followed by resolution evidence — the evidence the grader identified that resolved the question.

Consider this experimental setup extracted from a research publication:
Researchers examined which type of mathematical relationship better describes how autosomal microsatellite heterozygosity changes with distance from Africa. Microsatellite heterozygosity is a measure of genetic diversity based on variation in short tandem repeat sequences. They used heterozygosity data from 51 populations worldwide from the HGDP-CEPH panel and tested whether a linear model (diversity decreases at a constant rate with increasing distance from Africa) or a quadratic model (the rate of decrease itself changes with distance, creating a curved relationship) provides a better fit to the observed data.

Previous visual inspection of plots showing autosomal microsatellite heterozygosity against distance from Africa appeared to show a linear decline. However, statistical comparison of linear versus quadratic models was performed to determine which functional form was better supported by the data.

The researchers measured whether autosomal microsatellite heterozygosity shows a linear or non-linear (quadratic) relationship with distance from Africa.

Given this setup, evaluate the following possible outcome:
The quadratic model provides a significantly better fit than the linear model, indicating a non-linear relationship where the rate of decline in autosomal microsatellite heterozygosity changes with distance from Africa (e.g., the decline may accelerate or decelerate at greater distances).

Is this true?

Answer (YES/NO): YES